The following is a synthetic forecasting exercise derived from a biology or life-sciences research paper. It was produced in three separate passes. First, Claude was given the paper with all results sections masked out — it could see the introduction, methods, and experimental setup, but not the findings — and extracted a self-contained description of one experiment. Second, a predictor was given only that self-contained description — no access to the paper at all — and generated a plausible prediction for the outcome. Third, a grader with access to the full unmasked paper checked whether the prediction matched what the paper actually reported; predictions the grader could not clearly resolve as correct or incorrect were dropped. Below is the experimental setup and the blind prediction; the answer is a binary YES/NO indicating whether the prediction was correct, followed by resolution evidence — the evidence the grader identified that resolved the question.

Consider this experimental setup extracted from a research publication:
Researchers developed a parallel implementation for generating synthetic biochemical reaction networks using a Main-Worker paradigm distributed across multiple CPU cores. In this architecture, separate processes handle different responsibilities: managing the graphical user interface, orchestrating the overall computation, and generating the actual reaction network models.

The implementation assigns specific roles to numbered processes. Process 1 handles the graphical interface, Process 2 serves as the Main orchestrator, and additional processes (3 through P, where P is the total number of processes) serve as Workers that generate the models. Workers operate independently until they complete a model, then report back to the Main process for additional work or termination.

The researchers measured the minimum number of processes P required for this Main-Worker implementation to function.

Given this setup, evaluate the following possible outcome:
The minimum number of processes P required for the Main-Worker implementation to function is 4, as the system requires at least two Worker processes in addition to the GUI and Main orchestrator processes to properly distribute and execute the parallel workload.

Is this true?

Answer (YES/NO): NO